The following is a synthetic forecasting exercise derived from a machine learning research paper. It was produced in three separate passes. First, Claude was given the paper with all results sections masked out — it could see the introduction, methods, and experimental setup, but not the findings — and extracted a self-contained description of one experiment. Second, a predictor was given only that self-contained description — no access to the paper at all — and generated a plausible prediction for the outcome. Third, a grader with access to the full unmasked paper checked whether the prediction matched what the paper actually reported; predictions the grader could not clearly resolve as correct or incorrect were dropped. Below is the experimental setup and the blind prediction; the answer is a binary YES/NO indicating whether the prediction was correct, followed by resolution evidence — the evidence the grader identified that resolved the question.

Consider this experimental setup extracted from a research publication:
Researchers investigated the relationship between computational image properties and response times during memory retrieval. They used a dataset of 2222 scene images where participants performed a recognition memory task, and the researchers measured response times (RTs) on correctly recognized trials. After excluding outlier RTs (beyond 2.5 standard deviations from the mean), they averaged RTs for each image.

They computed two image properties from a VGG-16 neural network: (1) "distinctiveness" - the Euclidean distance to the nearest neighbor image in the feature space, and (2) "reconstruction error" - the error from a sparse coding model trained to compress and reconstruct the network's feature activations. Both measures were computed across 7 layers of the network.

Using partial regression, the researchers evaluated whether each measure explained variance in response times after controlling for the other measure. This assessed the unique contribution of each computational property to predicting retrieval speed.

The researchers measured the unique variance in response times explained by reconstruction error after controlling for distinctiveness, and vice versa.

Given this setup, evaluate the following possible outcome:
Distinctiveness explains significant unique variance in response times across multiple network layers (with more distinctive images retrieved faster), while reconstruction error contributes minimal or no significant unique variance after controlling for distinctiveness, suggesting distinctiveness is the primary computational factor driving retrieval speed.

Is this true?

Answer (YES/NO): NO